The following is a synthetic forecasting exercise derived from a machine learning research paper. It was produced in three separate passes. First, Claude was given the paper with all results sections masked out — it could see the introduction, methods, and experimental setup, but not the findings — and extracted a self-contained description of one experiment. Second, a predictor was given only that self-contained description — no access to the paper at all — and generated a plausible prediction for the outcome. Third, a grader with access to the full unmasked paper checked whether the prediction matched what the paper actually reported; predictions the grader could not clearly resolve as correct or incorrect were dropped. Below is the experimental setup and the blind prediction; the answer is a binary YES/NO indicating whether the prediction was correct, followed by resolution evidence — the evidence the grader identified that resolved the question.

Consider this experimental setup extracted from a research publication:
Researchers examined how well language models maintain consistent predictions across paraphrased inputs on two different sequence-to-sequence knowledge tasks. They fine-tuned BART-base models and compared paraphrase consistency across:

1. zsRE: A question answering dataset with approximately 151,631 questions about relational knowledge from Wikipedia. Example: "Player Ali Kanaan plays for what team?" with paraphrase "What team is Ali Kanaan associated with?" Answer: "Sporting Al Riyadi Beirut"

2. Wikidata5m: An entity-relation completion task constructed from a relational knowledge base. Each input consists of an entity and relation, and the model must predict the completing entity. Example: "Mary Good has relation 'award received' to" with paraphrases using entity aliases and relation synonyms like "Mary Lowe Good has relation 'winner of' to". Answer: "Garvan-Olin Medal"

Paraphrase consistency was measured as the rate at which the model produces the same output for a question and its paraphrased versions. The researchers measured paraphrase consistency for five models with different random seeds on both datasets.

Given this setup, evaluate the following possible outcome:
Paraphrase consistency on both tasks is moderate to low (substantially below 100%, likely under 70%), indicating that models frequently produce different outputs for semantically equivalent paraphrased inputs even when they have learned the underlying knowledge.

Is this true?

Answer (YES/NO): YES